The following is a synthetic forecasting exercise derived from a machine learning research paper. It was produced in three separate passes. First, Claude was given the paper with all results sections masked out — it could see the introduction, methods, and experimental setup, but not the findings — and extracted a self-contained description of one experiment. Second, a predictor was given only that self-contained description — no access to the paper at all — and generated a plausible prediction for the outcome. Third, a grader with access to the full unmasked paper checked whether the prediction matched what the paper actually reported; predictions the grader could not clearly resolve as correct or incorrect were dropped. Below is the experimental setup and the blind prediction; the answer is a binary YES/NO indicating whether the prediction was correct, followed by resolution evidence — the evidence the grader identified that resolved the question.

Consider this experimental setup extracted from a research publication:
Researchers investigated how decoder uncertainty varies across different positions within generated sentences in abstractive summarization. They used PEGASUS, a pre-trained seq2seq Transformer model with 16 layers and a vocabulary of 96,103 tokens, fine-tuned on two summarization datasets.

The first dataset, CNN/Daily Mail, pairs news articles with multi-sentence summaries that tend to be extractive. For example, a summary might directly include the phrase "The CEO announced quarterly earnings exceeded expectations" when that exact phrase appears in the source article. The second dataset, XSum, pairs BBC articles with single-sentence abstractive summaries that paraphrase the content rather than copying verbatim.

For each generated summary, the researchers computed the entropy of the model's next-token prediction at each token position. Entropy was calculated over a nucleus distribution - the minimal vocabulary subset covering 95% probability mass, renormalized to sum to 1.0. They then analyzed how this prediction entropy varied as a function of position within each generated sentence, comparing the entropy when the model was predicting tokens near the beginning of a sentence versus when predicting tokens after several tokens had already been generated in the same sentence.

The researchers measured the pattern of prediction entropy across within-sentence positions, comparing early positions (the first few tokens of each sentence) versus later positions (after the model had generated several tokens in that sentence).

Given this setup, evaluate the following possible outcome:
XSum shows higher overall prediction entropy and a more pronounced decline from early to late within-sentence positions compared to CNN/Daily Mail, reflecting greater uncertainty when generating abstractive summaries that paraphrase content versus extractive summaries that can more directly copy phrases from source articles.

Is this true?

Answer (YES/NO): NO